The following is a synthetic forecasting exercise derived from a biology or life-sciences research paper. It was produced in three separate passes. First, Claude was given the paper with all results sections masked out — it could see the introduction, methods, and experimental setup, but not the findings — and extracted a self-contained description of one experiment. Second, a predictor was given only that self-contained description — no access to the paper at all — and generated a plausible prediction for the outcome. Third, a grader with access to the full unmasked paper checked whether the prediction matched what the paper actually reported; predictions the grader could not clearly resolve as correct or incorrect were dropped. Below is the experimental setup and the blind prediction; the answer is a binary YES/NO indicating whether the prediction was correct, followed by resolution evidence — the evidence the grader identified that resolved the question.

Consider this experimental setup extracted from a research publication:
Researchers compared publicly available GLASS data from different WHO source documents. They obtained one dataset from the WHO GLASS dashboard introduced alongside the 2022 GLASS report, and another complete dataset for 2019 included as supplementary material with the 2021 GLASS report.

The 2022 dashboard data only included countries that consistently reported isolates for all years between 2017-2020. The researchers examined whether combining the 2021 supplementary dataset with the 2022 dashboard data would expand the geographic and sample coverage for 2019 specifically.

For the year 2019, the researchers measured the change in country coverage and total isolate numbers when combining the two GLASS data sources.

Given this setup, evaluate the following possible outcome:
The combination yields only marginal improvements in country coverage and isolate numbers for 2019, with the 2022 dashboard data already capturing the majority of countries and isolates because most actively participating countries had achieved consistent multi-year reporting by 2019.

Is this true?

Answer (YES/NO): NO